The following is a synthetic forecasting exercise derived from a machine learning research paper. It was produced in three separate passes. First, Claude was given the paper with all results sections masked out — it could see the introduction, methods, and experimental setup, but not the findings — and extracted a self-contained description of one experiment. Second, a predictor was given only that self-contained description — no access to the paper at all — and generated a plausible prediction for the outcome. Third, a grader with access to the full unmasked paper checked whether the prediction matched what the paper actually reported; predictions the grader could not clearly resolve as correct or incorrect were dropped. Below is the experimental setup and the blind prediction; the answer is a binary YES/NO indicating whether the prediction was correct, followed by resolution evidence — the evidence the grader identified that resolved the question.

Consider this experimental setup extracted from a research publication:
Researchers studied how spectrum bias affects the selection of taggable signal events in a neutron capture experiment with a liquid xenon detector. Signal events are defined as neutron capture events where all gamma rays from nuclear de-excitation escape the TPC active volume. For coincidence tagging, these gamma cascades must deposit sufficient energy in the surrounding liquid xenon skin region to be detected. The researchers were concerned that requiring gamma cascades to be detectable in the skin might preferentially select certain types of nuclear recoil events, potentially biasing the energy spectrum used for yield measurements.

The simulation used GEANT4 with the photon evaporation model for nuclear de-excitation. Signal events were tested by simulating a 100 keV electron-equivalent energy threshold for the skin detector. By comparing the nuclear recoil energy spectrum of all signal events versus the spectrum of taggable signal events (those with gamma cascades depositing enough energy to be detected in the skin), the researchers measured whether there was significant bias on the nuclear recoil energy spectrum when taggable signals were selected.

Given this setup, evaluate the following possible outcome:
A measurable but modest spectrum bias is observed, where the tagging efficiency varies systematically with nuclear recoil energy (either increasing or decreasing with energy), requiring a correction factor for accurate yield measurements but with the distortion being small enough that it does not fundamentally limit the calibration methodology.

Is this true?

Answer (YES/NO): NO